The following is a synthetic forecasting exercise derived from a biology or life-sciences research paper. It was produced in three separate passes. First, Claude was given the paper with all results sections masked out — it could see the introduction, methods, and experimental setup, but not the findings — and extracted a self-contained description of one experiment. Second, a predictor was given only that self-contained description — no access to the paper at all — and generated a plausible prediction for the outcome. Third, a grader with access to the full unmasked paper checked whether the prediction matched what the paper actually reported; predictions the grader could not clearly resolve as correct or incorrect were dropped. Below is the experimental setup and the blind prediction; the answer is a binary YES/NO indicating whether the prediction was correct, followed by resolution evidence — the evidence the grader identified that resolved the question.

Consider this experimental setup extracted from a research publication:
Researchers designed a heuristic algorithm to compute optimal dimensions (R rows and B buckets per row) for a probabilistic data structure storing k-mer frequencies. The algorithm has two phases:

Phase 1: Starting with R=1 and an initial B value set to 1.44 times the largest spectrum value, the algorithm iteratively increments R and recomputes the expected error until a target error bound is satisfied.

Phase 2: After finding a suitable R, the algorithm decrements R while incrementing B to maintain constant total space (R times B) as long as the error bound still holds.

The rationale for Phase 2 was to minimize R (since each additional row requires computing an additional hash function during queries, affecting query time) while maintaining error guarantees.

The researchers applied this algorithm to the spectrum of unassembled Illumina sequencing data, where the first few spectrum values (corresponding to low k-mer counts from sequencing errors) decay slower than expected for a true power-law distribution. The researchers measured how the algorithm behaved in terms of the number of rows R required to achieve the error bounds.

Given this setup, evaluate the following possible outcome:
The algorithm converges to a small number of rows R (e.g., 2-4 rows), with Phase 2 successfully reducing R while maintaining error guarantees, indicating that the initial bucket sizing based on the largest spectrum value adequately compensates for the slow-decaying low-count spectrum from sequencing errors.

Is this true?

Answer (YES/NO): NO